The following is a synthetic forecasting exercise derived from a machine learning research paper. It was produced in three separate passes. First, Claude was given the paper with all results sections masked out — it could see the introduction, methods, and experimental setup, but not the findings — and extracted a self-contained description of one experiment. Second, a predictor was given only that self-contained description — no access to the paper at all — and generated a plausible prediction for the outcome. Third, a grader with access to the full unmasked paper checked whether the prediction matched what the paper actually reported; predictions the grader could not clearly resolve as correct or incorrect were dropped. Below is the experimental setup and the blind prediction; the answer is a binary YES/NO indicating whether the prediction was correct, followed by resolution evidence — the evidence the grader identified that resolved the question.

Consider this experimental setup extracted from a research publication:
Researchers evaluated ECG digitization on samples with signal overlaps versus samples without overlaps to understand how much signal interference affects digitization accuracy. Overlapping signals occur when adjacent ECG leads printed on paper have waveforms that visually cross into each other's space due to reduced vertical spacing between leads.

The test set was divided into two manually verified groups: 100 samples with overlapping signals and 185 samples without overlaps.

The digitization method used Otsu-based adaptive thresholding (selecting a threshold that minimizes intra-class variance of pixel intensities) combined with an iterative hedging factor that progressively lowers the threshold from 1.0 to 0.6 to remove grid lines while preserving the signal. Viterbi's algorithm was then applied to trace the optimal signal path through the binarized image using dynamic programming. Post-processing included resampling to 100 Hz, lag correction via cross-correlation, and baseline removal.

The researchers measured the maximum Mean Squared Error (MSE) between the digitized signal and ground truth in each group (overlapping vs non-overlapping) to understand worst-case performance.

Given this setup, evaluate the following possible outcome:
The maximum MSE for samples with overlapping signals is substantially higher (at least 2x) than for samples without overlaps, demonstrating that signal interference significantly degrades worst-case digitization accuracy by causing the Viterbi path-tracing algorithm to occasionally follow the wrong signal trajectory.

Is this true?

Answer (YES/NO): YES